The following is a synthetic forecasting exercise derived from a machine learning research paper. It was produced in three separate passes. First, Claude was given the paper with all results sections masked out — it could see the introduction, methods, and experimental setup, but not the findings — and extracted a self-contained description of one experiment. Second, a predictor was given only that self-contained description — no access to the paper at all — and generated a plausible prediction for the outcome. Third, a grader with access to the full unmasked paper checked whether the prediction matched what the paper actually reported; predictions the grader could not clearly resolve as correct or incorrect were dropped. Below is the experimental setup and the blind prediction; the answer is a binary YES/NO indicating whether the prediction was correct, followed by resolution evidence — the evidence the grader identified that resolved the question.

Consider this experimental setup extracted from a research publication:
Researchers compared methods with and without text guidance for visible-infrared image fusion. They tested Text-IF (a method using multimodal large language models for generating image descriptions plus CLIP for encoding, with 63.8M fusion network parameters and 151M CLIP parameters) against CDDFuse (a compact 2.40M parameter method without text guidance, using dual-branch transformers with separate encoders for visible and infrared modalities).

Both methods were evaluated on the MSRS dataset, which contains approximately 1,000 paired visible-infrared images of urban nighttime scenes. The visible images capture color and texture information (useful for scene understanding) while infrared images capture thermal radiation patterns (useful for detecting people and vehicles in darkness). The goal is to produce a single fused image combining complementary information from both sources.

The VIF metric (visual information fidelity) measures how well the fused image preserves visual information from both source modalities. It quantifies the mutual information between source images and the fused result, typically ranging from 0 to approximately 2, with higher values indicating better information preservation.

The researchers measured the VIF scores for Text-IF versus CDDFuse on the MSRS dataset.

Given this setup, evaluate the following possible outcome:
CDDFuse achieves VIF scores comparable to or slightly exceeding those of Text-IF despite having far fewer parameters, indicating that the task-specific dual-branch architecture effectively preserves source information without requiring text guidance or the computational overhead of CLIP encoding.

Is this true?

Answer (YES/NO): NO